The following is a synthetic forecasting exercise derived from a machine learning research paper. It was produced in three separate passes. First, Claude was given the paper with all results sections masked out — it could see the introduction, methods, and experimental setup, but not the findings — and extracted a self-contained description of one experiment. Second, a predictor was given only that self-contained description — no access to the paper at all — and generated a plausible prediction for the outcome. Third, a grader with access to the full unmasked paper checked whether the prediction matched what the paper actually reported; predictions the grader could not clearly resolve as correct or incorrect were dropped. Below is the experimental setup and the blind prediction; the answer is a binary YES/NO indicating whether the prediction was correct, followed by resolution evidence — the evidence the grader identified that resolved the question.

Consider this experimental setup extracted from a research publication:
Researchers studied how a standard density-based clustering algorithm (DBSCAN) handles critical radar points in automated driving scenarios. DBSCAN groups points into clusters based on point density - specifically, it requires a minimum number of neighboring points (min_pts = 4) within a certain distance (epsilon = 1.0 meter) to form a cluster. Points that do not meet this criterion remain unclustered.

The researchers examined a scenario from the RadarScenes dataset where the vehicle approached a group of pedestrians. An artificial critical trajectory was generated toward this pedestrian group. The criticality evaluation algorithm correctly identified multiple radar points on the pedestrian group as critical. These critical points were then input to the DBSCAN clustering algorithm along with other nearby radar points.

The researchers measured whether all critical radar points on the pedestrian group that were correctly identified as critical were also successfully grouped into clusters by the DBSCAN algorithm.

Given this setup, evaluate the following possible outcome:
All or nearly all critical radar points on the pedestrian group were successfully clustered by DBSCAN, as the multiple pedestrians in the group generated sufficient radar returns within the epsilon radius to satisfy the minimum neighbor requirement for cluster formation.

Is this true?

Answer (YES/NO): NO